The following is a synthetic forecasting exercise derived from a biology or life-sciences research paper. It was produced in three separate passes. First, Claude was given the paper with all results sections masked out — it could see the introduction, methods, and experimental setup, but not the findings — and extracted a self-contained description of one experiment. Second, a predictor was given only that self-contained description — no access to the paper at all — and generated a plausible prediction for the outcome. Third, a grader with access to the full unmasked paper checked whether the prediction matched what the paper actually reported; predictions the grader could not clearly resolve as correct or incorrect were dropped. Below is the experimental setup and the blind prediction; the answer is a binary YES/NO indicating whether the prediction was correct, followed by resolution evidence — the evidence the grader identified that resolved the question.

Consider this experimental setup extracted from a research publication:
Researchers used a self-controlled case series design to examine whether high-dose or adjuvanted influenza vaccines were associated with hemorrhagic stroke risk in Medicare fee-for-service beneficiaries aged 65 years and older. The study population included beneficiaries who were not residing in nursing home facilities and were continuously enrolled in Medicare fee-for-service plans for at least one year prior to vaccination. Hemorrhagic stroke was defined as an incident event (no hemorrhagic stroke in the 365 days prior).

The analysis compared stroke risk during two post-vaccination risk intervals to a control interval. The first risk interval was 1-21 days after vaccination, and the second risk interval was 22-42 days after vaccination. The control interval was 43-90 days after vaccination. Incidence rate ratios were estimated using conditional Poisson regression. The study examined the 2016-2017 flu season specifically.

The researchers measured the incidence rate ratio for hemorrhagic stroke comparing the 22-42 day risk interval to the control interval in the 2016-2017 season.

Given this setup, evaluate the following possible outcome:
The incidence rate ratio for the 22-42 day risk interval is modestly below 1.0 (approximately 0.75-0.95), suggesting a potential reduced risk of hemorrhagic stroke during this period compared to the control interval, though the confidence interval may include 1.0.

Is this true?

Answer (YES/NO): NO